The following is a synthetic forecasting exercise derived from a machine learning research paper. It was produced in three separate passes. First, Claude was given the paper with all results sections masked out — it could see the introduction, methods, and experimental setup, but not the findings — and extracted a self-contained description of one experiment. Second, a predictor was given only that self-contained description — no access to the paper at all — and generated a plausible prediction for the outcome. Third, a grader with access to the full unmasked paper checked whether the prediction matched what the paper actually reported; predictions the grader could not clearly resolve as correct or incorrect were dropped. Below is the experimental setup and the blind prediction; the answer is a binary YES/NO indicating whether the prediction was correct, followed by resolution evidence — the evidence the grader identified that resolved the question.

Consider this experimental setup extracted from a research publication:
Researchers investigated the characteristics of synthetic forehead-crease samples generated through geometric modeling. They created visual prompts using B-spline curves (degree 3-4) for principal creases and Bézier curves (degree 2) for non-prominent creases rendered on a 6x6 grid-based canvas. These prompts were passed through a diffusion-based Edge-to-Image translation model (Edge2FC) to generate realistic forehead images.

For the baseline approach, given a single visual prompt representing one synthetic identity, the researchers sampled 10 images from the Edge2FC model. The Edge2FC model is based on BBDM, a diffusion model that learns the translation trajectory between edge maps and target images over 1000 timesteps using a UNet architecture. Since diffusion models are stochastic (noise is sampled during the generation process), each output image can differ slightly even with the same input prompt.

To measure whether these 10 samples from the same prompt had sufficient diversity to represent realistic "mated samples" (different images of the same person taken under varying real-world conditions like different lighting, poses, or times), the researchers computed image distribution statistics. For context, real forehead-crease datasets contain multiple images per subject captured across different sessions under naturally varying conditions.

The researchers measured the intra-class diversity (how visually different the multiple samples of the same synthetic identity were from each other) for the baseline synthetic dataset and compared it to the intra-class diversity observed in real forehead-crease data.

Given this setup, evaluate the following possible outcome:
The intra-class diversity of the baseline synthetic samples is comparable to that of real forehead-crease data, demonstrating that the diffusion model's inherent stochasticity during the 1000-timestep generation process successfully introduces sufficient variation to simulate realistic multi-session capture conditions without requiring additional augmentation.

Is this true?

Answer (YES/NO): NO